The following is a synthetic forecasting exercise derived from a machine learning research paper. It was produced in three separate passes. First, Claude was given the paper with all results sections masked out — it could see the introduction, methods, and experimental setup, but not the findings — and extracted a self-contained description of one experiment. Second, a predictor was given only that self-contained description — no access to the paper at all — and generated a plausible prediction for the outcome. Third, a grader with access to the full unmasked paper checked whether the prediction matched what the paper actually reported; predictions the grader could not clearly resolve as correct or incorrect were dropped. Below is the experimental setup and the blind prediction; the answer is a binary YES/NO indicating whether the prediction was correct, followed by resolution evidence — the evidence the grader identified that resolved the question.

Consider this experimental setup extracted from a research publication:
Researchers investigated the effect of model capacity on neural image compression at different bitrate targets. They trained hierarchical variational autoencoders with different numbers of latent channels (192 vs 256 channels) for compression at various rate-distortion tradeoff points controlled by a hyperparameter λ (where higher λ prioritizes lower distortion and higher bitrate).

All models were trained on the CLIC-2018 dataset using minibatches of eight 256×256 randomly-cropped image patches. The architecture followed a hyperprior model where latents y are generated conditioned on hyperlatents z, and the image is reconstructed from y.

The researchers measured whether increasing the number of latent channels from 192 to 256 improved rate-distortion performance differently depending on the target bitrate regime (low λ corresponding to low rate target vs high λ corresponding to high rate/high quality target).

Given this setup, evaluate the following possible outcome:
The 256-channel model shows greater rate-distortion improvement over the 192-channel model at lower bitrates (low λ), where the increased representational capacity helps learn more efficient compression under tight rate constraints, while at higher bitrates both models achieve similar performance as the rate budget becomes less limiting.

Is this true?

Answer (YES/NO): NO